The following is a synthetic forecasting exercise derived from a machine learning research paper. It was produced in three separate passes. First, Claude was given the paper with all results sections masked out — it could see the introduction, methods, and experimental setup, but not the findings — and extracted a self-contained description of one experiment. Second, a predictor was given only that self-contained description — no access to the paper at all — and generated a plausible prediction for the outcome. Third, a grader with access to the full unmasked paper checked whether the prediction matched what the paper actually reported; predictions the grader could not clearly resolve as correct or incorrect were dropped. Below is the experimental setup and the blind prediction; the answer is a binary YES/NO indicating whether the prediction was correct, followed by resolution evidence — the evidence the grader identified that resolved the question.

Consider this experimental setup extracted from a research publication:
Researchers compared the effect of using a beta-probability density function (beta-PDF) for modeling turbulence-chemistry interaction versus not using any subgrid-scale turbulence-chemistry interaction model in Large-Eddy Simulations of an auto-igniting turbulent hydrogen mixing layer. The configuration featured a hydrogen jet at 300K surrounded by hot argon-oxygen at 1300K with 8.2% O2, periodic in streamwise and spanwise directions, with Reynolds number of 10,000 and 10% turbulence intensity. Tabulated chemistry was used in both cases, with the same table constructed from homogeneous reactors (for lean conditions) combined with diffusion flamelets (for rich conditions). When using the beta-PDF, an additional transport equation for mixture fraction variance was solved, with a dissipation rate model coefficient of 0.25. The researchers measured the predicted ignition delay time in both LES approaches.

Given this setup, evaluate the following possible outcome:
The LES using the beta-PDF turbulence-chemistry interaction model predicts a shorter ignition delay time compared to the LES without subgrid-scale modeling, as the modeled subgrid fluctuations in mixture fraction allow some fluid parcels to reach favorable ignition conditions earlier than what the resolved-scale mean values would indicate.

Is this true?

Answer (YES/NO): NO